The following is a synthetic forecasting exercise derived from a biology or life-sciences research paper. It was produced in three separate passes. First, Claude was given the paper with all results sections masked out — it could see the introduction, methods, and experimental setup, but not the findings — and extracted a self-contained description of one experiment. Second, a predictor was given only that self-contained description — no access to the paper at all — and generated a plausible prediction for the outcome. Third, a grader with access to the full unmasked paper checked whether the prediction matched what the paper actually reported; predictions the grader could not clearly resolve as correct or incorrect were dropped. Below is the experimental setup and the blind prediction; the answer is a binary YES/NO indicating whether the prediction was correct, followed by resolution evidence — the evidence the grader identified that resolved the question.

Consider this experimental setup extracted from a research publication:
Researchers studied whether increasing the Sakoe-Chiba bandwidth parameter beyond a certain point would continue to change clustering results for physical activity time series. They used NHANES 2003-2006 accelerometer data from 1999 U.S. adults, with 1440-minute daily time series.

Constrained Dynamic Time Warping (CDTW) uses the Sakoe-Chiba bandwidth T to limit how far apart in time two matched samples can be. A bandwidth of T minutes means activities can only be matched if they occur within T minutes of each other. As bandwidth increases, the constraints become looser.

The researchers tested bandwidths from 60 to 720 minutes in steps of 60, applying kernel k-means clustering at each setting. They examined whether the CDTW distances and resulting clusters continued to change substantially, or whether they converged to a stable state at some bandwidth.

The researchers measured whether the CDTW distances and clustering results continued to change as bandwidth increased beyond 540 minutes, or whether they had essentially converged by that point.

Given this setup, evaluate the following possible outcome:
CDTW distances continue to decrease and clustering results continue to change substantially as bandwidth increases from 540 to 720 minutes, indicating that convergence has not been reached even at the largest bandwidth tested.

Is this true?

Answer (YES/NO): NO